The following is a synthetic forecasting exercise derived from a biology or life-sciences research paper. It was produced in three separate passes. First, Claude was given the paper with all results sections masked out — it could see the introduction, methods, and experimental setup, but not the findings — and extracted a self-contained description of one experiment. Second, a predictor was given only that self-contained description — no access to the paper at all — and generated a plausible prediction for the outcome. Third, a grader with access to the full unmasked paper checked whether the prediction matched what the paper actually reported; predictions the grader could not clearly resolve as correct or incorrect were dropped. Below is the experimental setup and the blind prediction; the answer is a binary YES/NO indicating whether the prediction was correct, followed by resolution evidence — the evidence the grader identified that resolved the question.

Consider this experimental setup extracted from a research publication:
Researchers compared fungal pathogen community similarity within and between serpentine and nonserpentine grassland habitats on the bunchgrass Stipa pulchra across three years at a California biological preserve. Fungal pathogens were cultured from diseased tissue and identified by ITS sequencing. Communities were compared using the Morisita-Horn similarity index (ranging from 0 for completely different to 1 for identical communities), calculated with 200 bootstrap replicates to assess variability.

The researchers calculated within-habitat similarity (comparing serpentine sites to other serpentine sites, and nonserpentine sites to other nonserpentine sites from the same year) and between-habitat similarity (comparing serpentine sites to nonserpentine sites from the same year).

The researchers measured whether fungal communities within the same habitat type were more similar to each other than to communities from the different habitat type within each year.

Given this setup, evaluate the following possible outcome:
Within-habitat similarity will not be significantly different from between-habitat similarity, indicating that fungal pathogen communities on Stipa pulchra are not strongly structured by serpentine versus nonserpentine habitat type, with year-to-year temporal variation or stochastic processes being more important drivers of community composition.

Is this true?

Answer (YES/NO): NO